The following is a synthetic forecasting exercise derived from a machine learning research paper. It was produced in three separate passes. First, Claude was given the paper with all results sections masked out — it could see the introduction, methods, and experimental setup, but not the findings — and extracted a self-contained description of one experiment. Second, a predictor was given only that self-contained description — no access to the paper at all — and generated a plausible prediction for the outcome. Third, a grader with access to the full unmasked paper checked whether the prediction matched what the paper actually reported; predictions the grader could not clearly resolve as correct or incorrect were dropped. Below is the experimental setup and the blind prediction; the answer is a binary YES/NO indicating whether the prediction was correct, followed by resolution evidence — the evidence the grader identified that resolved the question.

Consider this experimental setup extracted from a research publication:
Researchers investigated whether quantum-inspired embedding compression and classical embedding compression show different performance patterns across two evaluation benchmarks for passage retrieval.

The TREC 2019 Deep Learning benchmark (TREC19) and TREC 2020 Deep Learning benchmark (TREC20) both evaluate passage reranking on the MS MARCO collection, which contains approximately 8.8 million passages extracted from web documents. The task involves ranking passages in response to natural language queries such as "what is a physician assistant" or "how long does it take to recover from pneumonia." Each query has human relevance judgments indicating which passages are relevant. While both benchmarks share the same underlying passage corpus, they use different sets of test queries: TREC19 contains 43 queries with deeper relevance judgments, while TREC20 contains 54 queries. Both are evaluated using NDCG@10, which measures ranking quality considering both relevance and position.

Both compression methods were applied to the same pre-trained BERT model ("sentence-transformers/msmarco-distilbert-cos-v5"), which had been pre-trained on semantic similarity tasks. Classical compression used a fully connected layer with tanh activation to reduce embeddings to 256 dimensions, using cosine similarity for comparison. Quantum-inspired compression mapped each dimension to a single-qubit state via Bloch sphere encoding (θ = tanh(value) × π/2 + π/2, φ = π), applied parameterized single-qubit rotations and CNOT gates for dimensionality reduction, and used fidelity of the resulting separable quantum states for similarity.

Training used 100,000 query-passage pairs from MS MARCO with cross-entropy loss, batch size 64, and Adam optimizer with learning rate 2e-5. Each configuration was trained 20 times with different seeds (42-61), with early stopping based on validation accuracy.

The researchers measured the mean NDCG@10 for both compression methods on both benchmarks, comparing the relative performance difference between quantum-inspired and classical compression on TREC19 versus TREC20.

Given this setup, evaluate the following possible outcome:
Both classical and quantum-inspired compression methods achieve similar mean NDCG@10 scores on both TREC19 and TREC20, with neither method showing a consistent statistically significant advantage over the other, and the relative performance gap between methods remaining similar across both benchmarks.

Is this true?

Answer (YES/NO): NO